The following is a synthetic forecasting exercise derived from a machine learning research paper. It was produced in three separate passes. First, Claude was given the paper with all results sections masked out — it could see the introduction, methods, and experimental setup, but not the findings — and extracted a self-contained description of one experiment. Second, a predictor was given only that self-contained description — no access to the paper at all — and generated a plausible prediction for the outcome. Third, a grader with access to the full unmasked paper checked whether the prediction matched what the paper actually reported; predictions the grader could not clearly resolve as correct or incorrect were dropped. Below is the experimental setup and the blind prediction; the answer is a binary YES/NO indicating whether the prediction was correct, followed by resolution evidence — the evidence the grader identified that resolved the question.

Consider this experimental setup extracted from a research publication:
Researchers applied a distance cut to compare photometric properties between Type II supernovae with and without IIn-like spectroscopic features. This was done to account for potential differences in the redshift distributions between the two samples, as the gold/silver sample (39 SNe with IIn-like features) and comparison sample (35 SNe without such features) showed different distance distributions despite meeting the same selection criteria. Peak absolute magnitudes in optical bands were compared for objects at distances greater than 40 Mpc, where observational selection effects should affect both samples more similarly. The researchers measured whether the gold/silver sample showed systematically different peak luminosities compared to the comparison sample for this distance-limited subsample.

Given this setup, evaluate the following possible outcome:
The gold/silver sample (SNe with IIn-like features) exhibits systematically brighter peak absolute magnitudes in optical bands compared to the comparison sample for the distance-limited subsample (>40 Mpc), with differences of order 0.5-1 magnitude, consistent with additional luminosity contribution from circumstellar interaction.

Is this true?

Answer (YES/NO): NO